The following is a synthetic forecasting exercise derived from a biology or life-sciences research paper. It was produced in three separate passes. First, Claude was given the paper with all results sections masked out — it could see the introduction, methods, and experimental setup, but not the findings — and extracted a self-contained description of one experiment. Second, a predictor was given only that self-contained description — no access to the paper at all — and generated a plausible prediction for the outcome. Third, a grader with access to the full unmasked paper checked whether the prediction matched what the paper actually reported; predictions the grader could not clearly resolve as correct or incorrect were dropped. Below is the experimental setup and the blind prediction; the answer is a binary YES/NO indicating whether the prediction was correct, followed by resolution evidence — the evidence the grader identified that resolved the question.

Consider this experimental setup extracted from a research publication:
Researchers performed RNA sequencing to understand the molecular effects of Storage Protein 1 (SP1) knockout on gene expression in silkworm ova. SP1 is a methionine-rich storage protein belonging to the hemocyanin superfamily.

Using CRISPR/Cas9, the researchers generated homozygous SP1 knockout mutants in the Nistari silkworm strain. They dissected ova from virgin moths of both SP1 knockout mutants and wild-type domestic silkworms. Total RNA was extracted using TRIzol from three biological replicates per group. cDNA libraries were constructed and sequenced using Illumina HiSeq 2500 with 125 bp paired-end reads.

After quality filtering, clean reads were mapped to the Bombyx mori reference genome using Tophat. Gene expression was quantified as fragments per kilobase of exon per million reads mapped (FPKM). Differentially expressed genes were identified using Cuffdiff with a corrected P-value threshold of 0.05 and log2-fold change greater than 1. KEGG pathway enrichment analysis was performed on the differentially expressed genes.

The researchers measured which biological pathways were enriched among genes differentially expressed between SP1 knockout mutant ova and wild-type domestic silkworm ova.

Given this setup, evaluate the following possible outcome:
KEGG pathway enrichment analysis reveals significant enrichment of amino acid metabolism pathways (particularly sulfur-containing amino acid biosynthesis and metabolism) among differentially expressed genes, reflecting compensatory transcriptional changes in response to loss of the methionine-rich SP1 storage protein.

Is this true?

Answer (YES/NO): NO